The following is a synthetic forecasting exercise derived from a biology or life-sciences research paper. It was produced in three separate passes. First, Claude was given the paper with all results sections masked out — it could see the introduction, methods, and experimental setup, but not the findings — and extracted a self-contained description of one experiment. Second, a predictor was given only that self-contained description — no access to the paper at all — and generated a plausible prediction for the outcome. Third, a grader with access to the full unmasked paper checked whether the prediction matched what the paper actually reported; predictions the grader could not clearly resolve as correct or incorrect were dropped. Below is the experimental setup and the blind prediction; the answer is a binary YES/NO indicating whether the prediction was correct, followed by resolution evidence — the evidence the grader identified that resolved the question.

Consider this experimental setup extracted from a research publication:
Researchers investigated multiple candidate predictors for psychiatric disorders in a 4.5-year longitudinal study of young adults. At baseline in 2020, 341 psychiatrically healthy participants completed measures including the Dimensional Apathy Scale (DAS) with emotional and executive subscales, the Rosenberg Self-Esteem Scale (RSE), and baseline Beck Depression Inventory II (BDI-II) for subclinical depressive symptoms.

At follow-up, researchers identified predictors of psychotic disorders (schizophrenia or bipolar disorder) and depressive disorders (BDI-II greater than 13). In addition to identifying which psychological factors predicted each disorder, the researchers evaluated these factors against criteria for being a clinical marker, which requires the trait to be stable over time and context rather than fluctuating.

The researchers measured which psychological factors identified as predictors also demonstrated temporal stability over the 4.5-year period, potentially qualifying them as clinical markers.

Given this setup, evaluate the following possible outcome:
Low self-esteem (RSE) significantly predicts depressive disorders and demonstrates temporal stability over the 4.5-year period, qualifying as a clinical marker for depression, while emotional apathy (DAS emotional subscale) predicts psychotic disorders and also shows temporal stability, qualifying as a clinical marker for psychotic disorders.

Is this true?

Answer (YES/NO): NO